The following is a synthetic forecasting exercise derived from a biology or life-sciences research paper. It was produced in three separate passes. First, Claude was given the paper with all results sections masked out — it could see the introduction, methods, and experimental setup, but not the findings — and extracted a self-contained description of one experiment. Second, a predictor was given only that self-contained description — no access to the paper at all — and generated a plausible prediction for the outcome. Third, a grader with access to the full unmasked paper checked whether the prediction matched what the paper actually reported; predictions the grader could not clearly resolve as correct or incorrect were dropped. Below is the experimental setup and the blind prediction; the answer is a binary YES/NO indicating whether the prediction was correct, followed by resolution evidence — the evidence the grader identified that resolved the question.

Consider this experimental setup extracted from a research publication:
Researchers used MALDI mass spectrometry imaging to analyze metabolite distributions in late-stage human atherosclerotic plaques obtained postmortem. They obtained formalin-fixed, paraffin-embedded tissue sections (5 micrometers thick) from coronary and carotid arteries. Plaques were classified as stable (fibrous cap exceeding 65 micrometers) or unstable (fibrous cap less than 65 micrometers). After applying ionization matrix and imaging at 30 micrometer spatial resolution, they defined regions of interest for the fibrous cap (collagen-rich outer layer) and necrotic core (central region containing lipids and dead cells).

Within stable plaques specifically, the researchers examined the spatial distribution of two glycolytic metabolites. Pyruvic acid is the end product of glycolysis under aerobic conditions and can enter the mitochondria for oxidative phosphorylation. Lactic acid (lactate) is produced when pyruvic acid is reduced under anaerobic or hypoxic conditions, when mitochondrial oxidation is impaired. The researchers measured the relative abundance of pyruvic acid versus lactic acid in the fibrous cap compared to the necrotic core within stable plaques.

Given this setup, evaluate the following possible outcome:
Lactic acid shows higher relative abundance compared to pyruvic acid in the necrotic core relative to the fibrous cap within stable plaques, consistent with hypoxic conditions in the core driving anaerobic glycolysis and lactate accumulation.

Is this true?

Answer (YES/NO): YES